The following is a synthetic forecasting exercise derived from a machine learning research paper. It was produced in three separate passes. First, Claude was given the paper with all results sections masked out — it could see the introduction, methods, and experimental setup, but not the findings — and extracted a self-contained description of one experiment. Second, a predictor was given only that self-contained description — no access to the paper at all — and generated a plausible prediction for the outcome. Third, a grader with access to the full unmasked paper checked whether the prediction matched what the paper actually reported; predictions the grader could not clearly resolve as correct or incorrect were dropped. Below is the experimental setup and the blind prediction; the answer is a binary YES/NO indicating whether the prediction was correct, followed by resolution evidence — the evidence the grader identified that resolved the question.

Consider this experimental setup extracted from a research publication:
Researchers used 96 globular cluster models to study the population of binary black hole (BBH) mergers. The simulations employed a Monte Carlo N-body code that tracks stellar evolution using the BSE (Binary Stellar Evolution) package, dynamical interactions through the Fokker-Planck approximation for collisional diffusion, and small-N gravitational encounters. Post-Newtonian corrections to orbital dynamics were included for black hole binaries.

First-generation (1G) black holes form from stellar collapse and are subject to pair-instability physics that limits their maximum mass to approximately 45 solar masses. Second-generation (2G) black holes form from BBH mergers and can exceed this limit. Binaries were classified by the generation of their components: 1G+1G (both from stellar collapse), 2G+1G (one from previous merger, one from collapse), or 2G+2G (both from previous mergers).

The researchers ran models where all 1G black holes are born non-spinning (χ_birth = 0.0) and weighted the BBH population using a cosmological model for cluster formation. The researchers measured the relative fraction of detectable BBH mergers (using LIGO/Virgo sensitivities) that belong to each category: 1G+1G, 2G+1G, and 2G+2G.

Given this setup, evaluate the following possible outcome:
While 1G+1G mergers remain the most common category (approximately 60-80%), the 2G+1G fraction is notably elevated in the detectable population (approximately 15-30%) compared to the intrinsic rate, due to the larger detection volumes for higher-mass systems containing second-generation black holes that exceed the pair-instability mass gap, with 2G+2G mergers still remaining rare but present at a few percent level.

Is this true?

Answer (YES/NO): YES